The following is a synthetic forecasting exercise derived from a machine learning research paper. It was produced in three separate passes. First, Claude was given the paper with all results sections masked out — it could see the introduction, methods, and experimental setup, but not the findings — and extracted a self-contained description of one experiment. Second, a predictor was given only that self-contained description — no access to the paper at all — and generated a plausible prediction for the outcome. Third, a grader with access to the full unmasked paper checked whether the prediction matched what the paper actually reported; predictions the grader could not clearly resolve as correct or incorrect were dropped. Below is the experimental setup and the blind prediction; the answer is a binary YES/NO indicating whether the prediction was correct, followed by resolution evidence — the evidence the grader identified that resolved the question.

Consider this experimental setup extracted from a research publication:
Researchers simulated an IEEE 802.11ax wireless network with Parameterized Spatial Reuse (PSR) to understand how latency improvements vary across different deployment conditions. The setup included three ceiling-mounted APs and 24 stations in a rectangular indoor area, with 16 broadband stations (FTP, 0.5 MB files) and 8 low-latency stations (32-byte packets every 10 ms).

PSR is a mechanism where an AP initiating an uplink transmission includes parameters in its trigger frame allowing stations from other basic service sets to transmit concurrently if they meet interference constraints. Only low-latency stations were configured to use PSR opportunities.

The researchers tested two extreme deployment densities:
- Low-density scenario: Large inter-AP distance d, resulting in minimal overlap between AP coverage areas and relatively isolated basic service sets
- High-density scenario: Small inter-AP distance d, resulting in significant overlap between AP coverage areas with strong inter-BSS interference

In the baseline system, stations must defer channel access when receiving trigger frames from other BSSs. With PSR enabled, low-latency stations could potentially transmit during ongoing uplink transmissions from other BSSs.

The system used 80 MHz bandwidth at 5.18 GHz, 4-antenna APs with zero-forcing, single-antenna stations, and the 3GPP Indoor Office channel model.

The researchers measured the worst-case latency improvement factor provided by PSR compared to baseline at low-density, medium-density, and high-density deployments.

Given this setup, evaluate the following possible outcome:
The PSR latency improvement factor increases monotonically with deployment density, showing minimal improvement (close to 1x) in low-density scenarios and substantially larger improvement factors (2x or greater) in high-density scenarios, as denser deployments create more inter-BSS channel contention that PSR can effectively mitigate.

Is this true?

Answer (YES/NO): NO